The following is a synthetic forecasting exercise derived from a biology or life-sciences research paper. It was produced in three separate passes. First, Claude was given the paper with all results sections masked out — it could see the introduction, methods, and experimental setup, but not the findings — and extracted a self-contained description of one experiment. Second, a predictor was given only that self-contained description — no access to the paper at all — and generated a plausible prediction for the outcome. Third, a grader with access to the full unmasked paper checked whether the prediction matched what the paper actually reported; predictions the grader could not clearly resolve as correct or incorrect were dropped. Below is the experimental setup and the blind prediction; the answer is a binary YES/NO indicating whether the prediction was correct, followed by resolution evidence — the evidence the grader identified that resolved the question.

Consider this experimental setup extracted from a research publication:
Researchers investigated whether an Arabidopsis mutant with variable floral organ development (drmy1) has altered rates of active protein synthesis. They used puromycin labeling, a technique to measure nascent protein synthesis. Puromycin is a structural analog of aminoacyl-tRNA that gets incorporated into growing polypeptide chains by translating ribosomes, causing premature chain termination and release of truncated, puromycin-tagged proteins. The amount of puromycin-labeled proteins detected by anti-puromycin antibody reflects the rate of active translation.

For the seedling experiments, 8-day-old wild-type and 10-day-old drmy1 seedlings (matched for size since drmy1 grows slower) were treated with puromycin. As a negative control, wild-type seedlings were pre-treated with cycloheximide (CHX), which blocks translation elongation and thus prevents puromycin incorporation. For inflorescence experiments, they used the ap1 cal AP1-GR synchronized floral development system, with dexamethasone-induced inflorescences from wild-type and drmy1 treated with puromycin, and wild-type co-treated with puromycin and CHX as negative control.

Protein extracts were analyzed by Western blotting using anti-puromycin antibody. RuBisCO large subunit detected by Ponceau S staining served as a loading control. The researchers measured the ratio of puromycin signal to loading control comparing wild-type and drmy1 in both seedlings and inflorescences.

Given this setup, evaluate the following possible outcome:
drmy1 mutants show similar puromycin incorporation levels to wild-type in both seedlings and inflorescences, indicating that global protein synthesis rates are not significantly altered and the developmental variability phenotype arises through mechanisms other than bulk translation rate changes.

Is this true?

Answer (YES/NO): NO